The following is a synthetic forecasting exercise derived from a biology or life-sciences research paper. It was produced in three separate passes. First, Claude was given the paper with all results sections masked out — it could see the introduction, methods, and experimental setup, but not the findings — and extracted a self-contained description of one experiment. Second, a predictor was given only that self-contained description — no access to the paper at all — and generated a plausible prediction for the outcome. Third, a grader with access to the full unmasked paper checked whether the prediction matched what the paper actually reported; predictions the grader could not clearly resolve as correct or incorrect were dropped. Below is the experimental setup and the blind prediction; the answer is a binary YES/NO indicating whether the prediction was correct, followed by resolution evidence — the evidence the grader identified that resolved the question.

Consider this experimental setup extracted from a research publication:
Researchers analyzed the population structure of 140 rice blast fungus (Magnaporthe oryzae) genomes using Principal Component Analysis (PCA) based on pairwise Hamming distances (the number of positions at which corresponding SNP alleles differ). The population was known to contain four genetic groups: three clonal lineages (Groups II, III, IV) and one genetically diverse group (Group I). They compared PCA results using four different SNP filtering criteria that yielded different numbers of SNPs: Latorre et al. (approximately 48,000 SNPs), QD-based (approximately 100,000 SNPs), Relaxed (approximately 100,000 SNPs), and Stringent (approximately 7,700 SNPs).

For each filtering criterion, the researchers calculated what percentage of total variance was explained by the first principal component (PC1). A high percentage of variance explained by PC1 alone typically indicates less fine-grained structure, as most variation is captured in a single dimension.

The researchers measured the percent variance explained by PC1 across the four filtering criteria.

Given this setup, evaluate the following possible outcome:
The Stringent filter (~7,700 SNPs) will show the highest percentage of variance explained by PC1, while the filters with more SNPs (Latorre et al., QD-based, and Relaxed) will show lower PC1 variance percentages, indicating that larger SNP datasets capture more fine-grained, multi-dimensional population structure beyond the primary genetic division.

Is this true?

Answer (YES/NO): YES